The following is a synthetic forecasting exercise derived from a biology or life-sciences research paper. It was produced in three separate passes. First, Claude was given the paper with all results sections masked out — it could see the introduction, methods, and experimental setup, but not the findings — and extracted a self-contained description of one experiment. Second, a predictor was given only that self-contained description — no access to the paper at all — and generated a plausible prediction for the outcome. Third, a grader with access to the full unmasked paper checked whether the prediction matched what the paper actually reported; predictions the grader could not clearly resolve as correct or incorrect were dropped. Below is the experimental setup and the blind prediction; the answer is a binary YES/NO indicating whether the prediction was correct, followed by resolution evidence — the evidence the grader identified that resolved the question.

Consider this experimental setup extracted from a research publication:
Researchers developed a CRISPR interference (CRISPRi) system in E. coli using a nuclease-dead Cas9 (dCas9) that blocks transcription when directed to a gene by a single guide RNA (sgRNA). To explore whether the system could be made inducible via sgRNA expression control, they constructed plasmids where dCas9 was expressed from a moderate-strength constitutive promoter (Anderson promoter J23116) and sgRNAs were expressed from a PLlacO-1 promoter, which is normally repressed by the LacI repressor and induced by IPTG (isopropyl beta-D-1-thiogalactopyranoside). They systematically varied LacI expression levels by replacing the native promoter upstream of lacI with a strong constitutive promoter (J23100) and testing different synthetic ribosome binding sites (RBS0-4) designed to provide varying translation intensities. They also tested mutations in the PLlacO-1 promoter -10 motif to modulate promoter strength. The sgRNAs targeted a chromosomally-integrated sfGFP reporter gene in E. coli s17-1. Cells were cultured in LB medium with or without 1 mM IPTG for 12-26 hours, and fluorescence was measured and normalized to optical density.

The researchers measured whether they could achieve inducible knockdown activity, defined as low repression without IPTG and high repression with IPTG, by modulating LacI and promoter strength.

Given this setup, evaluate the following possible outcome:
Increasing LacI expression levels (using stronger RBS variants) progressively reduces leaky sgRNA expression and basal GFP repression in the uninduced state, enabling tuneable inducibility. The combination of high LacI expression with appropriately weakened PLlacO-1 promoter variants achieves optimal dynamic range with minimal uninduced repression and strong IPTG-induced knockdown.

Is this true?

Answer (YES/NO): NO